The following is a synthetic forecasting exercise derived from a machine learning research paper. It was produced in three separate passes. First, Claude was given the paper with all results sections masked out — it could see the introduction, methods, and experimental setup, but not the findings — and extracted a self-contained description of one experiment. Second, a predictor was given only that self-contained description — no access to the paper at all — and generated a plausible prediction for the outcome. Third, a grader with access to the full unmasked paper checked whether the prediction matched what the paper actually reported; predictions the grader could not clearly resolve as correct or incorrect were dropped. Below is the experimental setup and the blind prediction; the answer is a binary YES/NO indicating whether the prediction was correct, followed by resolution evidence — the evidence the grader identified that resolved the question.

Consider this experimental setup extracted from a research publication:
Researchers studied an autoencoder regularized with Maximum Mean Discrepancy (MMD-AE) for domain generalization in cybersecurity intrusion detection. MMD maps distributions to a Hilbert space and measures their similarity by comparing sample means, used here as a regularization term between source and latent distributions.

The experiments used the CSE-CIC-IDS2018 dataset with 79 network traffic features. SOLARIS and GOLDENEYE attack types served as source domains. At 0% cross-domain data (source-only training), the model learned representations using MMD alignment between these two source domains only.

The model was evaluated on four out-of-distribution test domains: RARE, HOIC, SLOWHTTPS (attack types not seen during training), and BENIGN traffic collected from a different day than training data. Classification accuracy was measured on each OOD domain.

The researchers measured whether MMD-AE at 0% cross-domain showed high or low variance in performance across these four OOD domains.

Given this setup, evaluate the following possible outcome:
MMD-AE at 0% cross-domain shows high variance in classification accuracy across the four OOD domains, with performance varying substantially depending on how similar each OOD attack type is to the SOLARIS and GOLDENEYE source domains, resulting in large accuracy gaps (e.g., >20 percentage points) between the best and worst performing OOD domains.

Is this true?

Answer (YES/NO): YES